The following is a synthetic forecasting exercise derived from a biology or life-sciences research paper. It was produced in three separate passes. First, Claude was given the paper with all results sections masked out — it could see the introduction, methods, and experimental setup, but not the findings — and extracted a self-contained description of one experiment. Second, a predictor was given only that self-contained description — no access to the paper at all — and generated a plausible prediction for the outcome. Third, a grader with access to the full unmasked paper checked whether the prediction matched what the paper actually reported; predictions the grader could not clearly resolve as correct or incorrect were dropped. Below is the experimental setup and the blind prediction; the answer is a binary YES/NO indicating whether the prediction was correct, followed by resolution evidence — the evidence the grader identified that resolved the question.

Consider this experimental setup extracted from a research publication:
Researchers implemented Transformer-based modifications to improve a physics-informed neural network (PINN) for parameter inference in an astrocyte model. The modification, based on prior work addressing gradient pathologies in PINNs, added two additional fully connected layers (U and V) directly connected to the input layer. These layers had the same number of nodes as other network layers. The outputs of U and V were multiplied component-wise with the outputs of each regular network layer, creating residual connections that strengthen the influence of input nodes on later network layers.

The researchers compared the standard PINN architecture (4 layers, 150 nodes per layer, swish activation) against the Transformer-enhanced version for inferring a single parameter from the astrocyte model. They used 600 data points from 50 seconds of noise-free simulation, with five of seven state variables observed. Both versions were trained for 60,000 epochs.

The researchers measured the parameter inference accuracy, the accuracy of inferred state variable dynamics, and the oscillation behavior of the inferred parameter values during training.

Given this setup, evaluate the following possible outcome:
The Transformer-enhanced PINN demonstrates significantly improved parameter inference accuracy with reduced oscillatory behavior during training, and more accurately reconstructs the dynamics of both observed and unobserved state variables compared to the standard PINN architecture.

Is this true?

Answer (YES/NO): NO